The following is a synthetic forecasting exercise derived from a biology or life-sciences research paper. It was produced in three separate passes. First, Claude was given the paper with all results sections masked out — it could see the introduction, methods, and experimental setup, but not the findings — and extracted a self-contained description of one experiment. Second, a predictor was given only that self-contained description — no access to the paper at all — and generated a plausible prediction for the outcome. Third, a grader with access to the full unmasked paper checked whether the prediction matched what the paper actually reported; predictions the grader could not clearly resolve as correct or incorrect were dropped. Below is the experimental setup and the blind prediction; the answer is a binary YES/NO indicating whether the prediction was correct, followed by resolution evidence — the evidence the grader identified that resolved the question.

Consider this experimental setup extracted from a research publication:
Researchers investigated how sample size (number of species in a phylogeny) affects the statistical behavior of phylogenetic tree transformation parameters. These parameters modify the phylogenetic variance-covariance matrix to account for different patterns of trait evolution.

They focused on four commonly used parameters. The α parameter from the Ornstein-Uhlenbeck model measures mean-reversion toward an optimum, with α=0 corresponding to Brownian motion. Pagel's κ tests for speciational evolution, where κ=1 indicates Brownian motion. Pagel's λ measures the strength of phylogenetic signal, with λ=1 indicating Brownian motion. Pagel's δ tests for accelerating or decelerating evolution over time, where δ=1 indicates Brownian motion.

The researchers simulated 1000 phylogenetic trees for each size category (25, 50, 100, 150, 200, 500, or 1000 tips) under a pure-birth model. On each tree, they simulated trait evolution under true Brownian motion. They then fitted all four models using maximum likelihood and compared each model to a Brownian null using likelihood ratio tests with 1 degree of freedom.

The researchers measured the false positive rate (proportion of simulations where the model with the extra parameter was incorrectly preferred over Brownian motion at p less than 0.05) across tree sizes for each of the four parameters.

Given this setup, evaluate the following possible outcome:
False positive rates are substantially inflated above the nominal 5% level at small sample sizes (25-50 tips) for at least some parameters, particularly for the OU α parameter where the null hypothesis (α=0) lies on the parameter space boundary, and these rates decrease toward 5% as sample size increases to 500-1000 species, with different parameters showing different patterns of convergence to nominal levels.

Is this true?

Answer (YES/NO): YES